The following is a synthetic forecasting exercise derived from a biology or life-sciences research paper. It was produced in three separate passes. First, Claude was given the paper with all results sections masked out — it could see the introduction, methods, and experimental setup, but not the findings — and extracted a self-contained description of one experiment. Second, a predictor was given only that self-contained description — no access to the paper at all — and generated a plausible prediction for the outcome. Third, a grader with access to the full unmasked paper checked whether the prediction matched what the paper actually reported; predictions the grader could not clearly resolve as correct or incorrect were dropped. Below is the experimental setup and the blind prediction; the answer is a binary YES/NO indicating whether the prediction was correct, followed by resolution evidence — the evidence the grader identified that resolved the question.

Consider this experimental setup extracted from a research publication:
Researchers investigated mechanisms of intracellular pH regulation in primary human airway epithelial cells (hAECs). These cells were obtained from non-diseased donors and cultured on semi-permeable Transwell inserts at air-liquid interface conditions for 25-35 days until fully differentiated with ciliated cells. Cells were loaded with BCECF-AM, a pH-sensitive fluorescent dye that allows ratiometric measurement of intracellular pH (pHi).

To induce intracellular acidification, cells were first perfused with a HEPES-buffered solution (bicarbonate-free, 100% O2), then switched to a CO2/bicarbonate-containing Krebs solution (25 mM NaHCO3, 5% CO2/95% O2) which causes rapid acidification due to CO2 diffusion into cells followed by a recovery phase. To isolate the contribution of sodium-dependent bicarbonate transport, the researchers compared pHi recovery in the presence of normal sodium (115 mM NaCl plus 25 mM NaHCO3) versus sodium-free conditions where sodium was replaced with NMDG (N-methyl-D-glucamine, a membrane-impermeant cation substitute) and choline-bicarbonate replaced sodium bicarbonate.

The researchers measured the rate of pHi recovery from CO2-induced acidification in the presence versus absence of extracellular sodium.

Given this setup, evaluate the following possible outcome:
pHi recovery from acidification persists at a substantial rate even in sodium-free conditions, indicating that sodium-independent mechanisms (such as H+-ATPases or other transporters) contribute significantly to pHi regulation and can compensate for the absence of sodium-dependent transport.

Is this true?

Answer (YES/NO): NO